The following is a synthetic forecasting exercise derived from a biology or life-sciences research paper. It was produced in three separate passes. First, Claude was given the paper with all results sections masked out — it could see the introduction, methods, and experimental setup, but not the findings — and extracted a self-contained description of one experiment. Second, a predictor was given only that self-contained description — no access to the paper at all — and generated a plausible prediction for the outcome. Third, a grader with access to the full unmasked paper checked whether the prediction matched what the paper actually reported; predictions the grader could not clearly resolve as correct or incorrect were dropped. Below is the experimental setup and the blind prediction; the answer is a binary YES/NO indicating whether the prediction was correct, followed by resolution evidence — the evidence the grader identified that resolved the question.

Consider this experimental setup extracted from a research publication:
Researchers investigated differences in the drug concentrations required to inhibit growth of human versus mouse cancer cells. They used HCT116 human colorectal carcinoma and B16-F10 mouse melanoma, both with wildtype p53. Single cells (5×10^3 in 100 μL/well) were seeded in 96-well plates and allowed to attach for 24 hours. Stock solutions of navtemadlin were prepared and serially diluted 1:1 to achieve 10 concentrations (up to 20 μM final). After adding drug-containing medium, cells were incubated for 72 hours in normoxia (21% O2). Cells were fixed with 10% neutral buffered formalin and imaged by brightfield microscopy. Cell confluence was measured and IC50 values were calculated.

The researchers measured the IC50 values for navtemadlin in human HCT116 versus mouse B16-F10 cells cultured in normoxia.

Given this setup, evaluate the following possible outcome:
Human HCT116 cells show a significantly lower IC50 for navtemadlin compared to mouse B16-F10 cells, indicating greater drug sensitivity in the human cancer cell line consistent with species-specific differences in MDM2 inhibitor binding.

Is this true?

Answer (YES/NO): YES